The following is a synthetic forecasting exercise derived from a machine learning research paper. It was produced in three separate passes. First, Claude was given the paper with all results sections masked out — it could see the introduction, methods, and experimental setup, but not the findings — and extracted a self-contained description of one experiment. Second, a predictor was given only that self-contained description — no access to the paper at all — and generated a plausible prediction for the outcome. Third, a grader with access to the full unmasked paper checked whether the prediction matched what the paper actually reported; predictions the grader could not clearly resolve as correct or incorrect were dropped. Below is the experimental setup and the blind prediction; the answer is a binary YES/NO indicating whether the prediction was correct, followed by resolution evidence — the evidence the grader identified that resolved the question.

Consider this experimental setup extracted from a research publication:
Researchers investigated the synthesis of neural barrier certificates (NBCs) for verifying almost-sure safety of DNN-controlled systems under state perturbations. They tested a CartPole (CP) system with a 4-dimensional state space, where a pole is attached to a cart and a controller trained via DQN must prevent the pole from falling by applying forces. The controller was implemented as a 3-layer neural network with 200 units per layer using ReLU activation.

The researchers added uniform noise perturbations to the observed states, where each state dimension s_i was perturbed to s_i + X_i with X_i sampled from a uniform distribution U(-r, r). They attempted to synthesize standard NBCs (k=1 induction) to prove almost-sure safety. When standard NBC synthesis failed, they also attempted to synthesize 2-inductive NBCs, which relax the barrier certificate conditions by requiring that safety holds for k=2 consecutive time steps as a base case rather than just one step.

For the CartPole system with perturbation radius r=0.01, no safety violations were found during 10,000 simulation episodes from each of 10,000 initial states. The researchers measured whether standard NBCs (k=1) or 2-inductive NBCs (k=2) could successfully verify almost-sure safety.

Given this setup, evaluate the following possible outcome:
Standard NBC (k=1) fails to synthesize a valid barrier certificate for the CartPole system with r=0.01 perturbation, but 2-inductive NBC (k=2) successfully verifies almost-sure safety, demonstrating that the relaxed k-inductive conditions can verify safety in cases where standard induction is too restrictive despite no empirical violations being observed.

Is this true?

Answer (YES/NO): YES